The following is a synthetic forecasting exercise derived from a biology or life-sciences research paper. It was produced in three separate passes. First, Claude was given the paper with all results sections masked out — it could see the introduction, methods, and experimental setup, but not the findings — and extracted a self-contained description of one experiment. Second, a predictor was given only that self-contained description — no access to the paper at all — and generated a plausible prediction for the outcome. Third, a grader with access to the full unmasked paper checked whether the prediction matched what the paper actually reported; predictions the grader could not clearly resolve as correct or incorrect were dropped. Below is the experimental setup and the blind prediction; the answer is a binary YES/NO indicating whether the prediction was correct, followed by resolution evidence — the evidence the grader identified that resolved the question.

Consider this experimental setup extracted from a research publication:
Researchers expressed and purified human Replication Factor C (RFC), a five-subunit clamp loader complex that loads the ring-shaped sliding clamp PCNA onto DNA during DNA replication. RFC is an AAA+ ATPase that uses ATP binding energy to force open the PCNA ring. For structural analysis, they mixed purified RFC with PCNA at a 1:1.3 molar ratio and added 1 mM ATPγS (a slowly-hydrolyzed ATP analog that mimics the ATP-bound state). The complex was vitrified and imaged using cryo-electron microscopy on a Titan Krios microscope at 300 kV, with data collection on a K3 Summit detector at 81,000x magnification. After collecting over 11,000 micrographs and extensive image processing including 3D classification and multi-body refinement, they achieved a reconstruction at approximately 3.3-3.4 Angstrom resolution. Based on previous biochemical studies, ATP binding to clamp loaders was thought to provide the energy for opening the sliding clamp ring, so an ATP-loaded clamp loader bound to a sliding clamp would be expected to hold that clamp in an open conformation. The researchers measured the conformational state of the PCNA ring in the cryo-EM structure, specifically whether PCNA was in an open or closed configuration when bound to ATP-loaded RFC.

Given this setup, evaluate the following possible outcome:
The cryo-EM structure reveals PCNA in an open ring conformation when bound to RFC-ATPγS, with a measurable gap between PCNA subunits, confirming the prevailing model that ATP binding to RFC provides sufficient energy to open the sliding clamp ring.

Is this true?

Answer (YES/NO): NO